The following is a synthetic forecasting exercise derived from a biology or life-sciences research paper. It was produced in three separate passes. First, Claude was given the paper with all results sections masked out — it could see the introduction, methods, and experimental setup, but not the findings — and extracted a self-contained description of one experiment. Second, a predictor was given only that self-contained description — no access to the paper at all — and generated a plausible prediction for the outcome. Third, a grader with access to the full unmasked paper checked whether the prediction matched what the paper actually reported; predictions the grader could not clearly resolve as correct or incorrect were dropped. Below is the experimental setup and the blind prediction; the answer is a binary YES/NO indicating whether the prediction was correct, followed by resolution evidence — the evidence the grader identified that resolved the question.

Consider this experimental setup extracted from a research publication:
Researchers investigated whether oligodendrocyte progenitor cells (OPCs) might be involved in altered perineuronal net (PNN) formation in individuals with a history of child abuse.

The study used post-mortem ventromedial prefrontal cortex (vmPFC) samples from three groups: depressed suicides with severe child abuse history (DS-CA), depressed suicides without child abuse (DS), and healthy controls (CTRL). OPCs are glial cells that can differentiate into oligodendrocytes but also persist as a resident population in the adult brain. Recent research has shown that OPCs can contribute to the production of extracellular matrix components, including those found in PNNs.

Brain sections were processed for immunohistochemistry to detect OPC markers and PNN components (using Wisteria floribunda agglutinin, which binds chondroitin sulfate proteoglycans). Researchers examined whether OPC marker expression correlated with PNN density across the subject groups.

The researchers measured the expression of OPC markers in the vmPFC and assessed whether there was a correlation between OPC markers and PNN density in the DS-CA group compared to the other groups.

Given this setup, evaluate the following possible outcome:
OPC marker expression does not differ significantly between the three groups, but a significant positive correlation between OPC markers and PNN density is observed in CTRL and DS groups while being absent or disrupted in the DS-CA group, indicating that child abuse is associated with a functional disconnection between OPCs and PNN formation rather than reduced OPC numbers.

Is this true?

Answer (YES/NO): NO